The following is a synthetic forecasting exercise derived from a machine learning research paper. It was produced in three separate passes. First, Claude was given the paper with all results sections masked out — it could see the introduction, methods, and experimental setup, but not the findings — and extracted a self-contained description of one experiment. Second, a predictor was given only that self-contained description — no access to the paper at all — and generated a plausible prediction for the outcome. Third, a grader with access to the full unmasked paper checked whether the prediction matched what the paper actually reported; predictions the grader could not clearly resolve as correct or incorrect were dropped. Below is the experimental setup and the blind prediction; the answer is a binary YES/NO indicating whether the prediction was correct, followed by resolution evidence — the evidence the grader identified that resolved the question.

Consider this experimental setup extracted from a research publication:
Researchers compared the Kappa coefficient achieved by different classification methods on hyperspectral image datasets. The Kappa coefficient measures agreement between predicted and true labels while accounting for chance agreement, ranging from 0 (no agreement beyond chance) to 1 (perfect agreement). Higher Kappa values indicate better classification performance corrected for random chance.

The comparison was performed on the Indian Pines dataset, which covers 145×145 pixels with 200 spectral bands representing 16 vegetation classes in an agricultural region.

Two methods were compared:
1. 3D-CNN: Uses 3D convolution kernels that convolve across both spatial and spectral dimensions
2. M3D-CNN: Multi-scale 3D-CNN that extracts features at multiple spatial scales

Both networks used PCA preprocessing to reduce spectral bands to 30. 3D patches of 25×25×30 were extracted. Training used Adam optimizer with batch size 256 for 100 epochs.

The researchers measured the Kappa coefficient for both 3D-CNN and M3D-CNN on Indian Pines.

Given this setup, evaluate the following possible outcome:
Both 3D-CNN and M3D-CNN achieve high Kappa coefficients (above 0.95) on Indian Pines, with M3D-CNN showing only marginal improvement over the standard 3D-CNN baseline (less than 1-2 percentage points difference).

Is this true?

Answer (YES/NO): NO